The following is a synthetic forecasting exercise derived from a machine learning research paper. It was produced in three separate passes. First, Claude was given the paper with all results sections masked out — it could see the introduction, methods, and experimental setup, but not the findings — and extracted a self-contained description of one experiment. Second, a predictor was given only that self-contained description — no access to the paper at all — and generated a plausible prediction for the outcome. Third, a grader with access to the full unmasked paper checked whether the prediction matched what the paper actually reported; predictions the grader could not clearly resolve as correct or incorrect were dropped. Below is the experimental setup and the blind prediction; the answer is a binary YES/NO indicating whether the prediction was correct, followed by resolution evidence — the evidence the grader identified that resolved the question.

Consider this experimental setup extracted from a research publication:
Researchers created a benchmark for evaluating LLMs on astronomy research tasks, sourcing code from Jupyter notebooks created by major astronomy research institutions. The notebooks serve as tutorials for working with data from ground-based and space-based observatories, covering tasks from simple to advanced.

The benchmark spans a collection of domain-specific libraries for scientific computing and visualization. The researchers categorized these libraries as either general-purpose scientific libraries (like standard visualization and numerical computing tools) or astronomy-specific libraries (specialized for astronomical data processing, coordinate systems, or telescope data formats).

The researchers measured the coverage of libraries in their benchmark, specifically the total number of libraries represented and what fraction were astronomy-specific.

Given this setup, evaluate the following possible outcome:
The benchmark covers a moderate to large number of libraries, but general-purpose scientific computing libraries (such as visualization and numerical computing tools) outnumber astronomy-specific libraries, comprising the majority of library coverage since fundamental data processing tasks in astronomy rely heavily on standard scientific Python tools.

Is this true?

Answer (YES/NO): NO